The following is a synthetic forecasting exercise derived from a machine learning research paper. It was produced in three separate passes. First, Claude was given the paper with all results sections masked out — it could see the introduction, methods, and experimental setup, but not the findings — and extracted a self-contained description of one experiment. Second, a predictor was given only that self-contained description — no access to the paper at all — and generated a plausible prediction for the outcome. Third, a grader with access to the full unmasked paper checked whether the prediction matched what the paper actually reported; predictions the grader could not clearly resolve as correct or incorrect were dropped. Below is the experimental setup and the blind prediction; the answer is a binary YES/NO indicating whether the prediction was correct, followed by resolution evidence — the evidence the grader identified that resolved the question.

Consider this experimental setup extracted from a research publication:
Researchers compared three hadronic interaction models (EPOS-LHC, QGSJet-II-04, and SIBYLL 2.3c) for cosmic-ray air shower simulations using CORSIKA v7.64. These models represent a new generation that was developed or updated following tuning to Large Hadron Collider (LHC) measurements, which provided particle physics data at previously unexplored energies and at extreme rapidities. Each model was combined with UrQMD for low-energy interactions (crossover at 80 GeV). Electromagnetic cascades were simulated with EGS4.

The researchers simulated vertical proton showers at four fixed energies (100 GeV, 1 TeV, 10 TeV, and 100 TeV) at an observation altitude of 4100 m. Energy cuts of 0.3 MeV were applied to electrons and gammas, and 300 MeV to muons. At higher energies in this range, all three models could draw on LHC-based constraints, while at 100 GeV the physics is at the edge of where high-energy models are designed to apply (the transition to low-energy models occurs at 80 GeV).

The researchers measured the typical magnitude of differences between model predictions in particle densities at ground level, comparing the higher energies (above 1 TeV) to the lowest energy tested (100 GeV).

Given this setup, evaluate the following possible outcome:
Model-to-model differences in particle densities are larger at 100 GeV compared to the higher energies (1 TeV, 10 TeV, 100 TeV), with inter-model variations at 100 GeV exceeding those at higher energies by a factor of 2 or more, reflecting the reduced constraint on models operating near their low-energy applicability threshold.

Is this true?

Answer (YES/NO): YES